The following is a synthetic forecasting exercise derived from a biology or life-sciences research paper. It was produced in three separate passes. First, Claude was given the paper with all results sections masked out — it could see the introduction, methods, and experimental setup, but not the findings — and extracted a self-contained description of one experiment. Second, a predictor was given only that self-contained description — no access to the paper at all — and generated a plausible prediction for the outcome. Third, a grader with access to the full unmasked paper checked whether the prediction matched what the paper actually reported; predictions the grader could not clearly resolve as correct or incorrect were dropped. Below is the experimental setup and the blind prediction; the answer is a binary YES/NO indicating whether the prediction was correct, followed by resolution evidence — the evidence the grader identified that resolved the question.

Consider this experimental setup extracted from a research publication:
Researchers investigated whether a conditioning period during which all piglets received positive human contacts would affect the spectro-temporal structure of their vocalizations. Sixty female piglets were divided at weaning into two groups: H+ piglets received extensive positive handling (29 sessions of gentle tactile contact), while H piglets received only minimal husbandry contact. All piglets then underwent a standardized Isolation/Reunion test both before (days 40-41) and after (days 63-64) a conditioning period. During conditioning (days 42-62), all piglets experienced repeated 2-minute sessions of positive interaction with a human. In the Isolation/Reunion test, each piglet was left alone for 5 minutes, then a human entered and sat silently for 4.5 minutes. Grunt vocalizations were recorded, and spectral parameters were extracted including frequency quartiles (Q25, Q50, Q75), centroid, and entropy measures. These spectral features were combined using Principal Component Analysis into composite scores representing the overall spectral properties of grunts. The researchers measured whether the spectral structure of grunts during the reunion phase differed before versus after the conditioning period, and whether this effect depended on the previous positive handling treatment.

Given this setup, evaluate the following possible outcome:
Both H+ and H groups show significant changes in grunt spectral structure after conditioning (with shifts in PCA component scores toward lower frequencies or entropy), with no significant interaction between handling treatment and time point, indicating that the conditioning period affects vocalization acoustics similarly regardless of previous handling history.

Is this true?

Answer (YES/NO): NO